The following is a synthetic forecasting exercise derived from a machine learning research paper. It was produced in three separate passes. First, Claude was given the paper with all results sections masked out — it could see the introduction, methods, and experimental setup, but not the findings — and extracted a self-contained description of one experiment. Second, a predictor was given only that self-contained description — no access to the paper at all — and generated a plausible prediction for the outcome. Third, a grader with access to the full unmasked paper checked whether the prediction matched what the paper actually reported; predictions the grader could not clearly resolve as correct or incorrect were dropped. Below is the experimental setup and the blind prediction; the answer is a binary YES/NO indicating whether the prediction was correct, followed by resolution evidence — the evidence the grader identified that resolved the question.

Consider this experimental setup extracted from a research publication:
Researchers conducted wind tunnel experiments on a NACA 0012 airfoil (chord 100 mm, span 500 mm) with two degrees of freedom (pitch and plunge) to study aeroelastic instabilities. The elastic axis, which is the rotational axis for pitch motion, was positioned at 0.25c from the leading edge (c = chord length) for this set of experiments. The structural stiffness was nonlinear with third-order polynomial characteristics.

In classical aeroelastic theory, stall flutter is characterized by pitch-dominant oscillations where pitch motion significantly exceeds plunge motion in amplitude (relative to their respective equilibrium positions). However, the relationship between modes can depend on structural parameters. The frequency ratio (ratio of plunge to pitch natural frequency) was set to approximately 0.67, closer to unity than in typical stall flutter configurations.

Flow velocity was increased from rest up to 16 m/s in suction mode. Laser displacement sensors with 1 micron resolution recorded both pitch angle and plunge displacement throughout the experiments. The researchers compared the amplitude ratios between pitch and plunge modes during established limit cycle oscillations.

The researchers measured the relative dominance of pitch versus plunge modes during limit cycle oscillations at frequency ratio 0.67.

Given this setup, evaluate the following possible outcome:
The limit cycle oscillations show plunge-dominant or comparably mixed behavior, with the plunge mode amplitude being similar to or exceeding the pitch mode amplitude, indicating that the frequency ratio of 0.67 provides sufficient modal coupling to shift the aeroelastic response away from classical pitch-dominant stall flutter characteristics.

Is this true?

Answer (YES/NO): NO